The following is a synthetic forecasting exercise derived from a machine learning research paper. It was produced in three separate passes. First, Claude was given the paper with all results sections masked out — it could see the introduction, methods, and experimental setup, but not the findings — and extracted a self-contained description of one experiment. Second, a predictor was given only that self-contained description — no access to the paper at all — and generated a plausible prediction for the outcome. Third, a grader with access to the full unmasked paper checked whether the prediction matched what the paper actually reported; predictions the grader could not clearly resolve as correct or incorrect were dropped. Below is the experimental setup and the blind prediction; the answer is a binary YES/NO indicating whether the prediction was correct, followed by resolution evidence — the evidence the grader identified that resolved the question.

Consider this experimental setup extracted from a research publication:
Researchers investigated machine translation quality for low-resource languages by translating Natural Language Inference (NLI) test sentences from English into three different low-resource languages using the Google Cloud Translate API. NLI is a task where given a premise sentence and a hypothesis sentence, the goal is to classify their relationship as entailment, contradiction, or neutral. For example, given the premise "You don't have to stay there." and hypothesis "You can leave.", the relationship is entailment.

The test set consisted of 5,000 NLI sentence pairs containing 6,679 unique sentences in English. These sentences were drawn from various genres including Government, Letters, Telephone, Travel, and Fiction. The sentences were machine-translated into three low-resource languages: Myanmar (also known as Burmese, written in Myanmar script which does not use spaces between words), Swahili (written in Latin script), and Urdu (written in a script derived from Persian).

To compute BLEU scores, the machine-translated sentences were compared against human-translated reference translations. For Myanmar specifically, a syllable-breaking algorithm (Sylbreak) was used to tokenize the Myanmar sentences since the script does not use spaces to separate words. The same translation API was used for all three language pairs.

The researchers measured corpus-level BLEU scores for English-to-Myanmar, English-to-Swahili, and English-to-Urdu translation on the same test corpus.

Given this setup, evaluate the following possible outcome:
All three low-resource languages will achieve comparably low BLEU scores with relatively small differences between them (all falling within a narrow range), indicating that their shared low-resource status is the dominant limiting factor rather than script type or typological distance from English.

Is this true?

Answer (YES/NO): NO